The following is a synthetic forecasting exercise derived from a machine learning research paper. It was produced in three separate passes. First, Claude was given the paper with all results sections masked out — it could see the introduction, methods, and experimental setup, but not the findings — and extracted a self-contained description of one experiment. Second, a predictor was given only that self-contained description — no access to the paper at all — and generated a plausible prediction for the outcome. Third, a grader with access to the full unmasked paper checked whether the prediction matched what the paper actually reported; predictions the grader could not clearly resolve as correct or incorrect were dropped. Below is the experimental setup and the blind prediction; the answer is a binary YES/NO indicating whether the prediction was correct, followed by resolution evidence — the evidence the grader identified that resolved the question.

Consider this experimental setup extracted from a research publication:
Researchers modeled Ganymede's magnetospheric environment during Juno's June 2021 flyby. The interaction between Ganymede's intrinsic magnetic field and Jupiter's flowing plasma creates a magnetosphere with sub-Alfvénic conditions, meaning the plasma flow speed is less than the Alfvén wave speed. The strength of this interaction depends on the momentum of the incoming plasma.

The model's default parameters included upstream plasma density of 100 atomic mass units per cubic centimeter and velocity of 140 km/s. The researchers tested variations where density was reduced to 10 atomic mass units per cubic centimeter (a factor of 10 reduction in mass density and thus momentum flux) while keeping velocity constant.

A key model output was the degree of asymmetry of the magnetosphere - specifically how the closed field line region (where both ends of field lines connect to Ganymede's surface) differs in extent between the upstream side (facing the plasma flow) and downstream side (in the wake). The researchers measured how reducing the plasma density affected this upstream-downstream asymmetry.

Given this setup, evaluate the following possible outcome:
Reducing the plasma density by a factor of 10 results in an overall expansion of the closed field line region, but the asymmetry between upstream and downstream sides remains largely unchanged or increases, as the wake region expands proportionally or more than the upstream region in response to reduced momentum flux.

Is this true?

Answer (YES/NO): NO